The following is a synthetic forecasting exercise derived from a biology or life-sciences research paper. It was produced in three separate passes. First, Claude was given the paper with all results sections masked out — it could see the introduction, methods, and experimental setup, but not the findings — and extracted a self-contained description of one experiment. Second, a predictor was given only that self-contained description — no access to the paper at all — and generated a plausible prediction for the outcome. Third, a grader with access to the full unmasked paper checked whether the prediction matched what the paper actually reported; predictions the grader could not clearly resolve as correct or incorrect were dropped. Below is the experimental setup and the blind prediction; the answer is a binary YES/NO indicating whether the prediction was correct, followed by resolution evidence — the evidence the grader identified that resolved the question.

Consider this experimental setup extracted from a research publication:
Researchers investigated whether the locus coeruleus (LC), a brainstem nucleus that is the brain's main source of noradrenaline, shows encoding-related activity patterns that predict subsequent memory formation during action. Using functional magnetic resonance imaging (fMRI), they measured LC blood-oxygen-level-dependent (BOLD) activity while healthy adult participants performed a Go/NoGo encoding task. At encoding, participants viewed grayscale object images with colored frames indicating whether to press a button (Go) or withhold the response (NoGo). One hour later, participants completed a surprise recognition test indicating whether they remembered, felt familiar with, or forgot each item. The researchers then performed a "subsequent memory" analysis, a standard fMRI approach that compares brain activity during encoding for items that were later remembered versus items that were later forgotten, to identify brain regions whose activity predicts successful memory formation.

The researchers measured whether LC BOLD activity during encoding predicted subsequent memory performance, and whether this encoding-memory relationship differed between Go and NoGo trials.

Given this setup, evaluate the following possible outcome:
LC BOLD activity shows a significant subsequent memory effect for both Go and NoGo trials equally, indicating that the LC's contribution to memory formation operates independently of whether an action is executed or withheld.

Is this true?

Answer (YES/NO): NO